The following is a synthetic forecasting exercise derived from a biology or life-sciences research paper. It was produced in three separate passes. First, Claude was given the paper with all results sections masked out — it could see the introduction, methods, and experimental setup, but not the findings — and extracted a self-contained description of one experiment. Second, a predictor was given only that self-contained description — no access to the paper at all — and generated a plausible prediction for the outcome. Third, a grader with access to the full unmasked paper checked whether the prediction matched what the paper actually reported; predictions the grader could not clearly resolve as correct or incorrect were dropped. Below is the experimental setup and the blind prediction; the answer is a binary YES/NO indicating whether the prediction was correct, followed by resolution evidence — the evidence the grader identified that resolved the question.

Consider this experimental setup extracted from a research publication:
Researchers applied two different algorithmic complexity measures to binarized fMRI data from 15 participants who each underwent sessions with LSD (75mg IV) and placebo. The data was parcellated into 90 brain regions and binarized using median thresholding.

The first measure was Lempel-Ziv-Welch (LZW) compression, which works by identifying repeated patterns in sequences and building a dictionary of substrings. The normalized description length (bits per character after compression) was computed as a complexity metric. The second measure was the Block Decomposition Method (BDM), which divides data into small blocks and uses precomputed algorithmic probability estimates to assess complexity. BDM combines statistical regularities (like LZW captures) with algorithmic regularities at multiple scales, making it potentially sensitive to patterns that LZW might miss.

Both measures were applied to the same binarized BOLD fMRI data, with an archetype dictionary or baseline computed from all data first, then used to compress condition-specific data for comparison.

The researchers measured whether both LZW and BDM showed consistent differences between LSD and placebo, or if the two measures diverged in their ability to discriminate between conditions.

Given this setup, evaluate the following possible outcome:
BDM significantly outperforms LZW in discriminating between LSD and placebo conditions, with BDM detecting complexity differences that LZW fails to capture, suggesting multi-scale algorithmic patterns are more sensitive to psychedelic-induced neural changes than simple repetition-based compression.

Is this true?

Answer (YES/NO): NO